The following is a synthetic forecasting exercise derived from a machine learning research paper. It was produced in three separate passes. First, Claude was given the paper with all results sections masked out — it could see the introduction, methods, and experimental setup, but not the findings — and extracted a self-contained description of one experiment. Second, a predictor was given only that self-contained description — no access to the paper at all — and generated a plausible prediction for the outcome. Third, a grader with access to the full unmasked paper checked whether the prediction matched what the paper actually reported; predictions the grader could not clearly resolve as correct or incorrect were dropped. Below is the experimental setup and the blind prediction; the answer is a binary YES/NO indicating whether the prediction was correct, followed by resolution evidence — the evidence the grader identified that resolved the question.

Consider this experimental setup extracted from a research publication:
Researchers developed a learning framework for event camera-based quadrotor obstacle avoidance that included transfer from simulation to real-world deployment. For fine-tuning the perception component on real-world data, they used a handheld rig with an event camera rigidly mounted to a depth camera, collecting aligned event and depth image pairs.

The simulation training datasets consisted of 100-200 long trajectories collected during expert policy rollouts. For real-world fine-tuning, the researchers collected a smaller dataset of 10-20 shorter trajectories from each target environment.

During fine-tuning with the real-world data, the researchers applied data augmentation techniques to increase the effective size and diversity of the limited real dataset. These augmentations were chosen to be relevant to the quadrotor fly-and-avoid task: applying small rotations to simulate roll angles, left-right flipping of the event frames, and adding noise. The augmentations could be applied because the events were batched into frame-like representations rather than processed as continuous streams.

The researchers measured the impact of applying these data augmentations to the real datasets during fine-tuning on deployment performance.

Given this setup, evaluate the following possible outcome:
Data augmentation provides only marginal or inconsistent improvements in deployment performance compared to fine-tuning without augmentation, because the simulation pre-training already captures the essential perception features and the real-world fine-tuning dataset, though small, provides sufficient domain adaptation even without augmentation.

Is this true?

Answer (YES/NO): NO